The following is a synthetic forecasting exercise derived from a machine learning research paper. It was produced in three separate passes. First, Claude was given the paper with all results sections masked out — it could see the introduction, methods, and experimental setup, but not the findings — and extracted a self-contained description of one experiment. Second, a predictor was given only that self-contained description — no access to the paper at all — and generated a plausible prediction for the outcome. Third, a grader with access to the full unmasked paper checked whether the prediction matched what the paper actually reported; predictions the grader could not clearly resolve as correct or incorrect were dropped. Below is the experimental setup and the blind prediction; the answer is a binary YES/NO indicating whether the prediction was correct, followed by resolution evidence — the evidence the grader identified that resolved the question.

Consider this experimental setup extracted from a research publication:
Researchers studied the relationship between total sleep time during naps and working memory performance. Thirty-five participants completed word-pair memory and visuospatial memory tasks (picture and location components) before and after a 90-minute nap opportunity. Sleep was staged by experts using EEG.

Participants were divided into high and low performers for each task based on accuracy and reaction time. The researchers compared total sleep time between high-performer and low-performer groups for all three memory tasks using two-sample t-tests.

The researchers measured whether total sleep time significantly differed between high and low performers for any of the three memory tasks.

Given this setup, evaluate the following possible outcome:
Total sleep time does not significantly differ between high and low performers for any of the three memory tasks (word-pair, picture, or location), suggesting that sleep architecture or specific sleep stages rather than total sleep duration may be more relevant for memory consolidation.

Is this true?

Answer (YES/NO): YES